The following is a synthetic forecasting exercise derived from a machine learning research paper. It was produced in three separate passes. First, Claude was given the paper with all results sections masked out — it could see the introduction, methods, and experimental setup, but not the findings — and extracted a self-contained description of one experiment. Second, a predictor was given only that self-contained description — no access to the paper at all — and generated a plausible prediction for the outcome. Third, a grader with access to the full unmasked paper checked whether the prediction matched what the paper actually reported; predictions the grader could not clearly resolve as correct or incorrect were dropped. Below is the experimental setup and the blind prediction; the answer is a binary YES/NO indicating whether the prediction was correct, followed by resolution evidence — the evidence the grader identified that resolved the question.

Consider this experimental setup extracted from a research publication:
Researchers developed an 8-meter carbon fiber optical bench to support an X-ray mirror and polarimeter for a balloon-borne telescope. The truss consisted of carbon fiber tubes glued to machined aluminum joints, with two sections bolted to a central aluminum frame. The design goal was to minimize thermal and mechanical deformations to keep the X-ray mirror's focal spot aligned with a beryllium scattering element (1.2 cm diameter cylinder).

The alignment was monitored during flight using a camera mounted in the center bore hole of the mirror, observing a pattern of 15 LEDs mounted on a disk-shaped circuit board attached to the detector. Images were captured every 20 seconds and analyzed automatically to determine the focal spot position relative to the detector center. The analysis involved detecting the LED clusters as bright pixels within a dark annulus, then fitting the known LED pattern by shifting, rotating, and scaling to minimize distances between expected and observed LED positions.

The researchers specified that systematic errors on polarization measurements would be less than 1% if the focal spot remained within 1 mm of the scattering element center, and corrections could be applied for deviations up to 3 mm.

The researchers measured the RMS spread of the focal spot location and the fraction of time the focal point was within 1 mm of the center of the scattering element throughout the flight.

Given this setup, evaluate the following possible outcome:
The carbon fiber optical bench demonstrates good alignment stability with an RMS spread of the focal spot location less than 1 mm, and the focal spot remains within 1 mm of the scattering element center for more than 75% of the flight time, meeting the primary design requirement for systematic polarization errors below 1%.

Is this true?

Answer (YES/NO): NO